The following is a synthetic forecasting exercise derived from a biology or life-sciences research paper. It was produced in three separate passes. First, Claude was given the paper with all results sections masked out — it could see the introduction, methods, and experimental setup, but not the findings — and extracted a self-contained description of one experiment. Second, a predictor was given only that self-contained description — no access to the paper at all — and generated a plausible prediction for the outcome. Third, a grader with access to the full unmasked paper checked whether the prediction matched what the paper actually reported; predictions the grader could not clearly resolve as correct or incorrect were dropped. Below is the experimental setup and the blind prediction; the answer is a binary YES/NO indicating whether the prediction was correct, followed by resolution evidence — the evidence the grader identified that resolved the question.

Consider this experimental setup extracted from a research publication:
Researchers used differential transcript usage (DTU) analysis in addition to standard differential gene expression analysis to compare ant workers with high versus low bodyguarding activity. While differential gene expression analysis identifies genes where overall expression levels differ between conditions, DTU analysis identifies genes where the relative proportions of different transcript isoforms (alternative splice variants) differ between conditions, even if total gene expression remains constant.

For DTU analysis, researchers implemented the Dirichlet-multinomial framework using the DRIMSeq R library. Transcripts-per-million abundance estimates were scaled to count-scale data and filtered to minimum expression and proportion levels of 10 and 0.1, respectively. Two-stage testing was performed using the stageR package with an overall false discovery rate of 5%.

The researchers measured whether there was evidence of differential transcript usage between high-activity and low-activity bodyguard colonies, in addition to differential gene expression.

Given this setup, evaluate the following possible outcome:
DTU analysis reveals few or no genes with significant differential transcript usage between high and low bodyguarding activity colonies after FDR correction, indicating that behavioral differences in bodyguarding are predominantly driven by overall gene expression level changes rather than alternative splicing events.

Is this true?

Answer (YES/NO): NO